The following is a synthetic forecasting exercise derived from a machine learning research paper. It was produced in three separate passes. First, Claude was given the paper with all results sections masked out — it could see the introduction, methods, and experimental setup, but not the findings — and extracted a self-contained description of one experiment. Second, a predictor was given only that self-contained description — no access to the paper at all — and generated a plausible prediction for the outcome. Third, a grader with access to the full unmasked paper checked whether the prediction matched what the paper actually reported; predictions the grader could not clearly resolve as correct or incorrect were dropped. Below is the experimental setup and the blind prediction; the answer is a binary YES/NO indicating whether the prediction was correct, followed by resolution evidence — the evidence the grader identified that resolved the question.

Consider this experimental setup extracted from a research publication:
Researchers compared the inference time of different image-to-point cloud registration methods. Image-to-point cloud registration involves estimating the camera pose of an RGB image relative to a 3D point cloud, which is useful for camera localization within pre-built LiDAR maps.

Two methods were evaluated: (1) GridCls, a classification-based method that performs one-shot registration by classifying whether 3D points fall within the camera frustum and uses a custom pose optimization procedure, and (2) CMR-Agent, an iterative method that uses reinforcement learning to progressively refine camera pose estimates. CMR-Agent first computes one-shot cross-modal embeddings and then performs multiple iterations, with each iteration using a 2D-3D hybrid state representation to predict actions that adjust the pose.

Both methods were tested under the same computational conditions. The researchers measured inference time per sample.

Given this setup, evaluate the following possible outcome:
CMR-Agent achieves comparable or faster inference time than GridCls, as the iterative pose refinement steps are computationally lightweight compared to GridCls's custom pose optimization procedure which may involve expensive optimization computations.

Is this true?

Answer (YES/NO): NO